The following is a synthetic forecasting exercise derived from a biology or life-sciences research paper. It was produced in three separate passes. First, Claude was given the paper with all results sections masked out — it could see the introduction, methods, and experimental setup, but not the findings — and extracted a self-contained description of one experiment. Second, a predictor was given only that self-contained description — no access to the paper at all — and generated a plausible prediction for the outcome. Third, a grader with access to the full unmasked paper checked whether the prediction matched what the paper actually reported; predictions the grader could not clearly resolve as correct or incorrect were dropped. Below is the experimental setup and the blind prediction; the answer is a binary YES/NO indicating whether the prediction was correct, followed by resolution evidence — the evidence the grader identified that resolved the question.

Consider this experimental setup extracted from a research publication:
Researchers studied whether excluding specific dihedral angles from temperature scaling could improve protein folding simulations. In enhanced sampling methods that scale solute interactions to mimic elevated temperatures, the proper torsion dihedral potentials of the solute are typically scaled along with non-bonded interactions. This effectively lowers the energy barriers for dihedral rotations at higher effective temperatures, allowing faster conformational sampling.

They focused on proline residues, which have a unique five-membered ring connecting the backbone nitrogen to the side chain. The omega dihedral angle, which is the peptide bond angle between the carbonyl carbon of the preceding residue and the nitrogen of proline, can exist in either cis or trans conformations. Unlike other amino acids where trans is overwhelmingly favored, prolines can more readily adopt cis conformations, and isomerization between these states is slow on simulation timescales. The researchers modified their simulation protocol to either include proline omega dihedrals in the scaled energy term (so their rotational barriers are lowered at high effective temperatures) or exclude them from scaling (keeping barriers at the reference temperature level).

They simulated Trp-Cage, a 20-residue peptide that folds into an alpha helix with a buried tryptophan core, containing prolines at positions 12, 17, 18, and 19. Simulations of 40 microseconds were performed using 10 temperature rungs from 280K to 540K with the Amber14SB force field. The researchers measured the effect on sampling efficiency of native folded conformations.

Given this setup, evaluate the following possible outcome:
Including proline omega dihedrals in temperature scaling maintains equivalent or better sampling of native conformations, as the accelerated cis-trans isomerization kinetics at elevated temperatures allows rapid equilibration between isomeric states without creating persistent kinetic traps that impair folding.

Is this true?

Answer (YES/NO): NO